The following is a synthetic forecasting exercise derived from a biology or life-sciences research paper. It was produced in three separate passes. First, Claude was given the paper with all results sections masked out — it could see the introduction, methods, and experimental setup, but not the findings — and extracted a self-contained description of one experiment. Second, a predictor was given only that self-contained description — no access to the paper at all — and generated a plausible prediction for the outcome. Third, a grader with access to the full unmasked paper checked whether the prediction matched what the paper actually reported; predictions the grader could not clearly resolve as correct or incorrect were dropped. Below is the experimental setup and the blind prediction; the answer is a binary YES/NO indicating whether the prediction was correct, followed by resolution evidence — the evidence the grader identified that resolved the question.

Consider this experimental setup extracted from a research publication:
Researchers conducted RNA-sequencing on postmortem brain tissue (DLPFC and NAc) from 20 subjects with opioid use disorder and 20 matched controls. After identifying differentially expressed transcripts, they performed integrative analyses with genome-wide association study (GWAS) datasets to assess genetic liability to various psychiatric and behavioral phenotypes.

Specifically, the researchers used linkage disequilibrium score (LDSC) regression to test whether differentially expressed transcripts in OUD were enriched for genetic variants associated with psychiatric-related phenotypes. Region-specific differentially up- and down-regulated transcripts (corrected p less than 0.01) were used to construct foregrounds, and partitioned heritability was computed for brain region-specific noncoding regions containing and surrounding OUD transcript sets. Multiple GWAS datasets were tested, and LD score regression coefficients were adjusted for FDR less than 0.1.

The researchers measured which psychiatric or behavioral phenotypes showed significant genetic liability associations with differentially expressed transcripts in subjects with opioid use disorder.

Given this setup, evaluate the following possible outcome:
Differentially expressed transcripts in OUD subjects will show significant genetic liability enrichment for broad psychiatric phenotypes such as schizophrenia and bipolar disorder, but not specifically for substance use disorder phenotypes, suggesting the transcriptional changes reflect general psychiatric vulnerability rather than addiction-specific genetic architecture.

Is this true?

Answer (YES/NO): NO